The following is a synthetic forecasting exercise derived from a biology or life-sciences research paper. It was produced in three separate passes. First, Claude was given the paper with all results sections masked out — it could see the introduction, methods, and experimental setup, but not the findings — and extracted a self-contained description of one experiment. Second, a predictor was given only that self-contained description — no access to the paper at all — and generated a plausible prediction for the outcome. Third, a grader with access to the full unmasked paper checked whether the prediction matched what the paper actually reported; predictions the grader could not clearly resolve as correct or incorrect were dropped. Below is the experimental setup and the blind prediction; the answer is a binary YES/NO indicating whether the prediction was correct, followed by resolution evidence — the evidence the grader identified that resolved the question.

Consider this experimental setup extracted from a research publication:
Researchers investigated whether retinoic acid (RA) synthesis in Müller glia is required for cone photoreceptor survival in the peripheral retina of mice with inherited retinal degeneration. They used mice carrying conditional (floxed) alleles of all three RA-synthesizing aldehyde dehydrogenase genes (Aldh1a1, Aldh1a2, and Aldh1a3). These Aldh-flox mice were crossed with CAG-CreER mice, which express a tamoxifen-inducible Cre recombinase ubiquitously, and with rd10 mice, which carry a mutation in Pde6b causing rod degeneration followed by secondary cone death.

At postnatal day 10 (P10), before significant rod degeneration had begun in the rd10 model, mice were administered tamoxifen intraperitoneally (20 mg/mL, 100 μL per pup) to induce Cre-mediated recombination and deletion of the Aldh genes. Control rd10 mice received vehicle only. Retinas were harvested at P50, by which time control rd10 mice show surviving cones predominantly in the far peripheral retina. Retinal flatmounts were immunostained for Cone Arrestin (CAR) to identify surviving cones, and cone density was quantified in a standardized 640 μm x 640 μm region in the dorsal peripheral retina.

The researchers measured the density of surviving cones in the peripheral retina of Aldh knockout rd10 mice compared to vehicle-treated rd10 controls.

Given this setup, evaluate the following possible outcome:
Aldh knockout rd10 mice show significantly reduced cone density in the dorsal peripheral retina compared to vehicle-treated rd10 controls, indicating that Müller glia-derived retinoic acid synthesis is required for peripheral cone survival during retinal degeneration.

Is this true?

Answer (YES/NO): NO